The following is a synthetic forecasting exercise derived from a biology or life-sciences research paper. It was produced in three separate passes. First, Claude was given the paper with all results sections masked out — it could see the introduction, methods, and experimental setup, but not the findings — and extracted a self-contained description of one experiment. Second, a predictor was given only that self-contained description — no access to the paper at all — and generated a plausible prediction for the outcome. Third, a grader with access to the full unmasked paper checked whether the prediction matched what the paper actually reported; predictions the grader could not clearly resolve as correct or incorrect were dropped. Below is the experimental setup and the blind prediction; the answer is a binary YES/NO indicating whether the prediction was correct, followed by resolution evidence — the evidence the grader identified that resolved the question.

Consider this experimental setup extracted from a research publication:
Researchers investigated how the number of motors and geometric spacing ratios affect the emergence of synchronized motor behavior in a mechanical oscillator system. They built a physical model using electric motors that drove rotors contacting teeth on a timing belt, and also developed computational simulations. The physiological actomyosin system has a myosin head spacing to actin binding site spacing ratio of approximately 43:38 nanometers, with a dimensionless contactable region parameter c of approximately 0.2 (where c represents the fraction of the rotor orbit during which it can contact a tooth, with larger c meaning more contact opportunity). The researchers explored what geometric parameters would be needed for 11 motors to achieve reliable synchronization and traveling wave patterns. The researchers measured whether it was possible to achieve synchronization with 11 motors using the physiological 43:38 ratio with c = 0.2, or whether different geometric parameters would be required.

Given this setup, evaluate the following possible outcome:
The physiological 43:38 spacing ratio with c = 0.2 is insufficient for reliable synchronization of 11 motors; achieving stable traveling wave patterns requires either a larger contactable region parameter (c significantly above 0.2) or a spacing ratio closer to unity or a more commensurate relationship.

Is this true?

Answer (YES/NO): YES